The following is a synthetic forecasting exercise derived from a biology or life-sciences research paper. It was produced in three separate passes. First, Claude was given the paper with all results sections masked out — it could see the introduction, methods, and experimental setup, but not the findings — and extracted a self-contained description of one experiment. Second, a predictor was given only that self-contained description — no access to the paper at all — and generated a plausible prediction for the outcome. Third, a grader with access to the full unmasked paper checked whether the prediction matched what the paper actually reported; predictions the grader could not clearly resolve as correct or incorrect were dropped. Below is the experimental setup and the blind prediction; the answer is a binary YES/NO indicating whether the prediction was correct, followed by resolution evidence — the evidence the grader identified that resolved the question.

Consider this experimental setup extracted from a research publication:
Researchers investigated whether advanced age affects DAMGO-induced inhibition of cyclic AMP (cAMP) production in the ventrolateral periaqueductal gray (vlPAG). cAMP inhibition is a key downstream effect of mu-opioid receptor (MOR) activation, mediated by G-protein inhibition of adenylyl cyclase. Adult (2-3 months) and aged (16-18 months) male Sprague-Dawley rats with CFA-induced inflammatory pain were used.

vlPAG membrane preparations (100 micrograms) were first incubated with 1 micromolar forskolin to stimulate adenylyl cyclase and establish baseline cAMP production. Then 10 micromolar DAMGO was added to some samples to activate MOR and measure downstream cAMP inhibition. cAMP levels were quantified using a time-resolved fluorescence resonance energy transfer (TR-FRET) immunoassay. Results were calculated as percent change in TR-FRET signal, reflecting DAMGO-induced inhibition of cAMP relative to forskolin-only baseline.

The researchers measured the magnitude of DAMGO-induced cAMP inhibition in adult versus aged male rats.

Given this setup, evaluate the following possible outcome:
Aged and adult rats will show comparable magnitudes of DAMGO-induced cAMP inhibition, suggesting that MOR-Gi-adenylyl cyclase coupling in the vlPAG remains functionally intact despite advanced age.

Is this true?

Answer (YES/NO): NO